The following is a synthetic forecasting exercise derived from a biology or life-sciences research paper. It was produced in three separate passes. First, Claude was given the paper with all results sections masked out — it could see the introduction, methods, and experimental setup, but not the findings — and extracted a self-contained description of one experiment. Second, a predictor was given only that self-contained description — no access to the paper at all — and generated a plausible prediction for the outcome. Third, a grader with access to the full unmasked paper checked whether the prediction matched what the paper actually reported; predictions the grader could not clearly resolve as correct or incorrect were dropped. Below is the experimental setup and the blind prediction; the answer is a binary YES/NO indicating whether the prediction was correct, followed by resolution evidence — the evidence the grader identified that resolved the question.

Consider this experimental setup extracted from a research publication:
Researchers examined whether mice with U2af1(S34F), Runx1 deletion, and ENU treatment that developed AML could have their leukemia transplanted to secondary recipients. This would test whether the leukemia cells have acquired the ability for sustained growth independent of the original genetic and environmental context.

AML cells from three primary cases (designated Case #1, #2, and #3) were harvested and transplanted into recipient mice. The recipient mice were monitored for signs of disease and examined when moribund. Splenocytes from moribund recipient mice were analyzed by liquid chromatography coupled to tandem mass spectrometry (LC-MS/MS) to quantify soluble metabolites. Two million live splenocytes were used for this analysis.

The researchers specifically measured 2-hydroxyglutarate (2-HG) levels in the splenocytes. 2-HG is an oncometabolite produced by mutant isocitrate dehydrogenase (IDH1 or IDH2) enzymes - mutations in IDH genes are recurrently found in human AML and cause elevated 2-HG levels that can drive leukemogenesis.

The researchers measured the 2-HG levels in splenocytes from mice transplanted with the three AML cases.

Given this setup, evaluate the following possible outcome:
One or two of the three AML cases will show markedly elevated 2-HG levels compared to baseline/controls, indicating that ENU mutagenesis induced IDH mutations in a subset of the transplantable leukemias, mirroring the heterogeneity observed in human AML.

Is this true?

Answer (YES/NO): YES